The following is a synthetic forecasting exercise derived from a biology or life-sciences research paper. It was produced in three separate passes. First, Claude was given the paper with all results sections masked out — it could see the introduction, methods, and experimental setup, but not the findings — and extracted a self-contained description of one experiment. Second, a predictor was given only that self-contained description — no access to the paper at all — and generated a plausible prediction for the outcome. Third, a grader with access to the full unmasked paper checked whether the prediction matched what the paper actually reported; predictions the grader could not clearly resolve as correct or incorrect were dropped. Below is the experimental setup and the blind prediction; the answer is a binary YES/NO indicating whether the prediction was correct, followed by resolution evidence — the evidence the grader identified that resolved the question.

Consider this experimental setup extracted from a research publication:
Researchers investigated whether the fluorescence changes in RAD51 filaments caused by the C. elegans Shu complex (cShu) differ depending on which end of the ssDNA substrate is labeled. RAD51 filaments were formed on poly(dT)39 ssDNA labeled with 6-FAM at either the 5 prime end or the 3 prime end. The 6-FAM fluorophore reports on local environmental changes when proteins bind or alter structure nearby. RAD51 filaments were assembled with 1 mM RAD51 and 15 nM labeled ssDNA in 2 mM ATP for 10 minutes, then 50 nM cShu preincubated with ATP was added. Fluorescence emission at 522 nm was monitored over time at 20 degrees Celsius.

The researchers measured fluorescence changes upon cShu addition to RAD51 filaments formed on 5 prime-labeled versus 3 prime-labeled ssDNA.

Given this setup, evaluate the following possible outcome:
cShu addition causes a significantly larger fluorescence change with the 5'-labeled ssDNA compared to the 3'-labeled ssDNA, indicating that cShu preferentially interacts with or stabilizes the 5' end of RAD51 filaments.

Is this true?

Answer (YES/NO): YES